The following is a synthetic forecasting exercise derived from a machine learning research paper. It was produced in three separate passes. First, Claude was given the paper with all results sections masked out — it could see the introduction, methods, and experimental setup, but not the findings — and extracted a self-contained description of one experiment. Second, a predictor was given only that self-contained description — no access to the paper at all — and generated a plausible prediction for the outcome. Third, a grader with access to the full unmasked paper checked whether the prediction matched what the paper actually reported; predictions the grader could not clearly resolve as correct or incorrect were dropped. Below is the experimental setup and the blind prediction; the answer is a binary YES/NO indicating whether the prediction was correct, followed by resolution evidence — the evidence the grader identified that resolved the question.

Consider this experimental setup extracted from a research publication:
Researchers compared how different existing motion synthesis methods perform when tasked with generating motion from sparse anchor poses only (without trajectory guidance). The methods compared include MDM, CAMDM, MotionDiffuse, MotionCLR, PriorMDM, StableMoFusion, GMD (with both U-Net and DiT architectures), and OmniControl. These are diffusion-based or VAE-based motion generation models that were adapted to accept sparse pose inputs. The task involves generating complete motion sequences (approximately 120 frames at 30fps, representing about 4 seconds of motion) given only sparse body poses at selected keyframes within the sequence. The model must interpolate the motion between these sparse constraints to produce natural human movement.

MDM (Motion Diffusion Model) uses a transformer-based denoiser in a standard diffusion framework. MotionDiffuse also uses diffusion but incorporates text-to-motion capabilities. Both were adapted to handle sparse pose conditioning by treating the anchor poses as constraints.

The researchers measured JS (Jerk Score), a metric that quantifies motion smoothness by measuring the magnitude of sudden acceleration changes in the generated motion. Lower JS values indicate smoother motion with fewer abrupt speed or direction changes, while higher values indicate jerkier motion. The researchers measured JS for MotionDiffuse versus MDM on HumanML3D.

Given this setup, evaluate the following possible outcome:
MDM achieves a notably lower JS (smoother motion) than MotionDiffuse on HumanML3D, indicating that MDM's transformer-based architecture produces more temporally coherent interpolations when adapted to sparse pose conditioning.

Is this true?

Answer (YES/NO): YES